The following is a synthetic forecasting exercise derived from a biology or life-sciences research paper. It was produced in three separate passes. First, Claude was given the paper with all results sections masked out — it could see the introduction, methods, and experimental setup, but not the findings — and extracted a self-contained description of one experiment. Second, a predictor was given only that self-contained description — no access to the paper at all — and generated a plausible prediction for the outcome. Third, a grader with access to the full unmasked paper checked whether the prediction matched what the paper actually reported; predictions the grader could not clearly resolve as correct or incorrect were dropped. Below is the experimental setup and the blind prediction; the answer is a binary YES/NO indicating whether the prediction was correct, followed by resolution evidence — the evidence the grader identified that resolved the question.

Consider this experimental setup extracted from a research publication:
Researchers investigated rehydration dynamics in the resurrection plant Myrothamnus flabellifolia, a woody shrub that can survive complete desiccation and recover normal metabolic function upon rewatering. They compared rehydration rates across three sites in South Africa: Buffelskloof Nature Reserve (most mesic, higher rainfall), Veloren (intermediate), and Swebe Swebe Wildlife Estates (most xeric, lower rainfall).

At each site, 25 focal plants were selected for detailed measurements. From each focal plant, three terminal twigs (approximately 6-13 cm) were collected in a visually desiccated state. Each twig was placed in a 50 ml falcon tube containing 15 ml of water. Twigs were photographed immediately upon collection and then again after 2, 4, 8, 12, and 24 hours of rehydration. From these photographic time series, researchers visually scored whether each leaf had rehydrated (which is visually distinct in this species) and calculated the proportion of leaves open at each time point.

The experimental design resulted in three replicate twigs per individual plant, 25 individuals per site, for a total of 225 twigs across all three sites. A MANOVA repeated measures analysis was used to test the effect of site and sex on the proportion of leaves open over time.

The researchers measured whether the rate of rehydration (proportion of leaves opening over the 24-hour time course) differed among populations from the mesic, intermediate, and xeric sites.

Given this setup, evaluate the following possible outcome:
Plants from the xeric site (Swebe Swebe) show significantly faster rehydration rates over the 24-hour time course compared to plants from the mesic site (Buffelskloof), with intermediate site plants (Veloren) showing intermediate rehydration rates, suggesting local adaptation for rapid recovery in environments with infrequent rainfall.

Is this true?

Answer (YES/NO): NO